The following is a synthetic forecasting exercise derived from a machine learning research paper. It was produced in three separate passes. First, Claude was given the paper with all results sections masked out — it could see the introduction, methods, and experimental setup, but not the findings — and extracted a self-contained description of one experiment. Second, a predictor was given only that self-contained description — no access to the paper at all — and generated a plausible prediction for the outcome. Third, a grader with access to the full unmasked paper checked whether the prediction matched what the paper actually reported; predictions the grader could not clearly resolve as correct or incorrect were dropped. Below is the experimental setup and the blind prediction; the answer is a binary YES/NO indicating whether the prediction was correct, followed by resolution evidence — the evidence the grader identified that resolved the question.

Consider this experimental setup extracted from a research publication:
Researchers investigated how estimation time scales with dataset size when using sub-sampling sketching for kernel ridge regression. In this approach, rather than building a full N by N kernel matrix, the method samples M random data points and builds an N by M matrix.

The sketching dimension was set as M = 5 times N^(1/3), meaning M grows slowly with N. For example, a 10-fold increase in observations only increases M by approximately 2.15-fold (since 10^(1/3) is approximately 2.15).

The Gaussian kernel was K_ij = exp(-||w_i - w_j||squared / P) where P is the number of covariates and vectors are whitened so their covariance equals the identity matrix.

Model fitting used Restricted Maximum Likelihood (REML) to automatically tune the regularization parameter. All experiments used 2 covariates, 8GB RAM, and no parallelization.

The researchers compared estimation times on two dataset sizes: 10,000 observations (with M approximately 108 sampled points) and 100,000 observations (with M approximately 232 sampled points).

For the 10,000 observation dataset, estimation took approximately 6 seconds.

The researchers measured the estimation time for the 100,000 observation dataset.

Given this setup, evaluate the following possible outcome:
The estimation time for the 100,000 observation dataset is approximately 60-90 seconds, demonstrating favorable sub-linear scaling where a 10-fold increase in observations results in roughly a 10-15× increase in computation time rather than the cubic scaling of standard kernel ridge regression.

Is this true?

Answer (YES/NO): NO